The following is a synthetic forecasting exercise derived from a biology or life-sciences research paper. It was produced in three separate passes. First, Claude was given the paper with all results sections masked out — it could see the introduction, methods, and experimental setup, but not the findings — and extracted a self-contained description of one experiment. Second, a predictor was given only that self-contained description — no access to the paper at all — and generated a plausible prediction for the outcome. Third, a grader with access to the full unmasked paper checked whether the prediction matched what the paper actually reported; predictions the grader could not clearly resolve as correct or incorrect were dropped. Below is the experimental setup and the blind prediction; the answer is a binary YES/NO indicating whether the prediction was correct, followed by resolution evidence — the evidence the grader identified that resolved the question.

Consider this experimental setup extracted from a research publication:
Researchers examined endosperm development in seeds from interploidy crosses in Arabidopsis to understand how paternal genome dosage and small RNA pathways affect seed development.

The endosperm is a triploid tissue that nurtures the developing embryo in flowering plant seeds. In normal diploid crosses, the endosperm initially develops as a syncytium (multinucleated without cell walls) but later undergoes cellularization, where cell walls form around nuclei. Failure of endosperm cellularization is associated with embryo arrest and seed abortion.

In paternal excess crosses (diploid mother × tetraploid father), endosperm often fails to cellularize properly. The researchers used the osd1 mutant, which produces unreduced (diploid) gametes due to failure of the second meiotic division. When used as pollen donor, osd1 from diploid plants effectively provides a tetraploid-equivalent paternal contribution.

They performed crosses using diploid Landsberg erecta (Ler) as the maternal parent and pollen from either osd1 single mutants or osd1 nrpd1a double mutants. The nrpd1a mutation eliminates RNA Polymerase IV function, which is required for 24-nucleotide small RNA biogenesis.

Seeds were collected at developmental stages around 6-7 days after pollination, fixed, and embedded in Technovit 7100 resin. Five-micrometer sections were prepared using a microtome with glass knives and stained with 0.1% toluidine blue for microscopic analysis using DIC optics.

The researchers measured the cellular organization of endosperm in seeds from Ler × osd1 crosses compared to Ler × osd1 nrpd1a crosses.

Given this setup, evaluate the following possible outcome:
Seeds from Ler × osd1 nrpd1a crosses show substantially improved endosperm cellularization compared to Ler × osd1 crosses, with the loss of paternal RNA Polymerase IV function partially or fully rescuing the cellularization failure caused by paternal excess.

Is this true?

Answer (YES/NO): YES